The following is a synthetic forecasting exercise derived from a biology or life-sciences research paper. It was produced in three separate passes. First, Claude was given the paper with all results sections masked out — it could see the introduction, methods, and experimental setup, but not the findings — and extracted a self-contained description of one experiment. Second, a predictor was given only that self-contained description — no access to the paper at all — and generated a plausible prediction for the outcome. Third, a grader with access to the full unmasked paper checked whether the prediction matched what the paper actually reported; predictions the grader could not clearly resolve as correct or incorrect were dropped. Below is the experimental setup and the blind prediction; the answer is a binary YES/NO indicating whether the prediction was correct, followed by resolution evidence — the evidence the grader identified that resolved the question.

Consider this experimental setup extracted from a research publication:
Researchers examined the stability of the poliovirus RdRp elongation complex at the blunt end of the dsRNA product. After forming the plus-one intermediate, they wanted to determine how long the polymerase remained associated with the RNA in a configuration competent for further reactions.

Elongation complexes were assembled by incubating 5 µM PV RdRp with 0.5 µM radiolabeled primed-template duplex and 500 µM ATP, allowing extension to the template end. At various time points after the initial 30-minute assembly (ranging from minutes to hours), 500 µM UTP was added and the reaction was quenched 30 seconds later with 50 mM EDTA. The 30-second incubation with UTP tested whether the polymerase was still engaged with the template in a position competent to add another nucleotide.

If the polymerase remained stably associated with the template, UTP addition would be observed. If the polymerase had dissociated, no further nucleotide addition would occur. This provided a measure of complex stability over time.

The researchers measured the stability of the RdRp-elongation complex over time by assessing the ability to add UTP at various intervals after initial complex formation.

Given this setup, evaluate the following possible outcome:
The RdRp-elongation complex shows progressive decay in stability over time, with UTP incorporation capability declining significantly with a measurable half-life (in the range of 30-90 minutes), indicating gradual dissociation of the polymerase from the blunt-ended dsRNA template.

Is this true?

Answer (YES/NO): NO